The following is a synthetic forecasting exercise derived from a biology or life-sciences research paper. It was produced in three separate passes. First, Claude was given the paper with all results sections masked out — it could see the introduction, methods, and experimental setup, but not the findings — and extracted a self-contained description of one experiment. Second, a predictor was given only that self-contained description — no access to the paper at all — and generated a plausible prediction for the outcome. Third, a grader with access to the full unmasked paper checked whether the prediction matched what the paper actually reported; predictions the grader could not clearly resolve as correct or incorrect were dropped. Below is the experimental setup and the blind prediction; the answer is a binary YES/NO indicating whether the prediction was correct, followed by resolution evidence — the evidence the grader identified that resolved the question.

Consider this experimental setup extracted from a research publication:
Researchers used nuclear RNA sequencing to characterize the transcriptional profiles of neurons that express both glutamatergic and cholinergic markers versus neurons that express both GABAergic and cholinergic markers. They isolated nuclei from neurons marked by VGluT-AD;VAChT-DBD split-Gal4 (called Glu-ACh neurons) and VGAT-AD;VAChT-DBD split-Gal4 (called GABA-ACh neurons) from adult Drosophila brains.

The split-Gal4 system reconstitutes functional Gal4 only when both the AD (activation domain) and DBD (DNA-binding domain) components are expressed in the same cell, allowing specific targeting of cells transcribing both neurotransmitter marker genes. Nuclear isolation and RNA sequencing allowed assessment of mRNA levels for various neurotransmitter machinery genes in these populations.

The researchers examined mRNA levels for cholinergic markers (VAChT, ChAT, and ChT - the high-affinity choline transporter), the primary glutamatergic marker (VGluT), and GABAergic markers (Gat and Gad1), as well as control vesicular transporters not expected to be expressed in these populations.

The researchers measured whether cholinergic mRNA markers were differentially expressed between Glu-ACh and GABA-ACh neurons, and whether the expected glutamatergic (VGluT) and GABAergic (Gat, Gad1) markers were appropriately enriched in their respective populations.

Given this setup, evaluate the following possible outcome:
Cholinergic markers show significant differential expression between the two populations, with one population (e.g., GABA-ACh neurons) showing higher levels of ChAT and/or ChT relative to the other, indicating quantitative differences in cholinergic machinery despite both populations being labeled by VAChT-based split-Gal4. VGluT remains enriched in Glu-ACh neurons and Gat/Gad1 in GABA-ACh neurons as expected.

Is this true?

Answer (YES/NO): NO